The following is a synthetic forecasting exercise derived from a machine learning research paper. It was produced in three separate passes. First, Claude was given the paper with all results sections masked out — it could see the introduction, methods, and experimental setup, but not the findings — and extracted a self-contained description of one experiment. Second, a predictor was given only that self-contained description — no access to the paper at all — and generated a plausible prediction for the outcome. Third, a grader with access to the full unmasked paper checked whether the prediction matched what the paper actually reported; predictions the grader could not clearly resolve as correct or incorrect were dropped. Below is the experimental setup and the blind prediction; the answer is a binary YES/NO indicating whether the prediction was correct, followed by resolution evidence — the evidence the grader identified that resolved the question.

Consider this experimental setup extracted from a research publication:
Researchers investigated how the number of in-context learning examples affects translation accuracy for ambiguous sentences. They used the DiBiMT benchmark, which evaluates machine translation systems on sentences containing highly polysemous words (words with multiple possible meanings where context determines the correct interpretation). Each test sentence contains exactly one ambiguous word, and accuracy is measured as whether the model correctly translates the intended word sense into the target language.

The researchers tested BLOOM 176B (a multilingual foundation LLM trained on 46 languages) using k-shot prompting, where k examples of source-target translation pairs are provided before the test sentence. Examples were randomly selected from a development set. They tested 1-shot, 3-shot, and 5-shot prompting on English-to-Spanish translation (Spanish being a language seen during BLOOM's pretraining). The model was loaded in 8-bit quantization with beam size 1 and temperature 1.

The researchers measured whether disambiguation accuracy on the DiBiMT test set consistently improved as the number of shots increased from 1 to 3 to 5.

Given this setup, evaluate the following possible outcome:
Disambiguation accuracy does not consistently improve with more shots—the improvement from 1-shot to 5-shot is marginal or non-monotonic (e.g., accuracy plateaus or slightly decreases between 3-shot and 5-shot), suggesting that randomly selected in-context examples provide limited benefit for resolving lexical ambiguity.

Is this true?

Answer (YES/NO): NO